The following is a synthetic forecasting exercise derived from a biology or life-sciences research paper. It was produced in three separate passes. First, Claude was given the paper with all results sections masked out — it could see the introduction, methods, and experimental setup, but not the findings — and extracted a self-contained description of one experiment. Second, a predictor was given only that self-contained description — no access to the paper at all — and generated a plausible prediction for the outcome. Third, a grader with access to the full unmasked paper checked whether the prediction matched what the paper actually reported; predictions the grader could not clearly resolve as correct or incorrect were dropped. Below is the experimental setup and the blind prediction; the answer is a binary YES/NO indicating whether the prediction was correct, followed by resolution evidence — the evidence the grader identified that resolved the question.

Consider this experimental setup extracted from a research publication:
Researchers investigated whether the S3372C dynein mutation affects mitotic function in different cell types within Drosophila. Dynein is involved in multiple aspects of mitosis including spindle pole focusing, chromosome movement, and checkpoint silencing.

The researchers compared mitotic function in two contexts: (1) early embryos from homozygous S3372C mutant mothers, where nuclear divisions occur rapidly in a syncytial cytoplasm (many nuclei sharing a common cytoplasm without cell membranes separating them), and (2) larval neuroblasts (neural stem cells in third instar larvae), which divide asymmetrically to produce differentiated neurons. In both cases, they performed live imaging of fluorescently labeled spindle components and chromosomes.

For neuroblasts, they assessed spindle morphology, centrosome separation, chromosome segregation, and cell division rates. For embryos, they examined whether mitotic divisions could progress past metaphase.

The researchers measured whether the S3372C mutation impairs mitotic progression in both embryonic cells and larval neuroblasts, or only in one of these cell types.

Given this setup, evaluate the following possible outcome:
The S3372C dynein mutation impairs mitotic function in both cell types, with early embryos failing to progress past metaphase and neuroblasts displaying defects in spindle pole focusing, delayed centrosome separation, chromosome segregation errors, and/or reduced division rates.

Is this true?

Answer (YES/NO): NO